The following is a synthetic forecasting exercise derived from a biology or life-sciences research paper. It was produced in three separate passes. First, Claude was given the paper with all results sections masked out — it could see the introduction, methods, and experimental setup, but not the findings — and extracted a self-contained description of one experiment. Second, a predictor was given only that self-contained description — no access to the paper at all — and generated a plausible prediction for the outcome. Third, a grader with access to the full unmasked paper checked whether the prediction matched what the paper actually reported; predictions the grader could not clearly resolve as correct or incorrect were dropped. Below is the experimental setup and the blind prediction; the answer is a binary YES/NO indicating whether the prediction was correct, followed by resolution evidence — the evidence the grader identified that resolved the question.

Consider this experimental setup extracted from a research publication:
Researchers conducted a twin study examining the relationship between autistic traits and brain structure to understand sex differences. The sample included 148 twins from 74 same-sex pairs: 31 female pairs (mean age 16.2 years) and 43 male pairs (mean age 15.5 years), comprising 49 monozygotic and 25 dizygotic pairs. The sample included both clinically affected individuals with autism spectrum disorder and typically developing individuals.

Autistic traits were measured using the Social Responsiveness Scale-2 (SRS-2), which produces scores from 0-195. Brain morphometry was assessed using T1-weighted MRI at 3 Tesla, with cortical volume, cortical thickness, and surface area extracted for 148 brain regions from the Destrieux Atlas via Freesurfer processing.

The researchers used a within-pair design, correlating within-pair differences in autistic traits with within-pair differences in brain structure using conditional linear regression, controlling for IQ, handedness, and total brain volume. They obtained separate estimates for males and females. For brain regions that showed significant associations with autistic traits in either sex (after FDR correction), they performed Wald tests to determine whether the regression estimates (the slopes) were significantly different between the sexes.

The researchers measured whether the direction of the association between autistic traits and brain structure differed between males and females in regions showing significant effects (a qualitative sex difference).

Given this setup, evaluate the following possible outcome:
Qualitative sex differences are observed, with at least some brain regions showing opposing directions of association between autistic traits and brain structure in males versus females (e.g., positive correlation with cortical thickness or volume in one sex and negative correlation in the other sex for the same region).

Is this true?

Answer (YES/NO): NO